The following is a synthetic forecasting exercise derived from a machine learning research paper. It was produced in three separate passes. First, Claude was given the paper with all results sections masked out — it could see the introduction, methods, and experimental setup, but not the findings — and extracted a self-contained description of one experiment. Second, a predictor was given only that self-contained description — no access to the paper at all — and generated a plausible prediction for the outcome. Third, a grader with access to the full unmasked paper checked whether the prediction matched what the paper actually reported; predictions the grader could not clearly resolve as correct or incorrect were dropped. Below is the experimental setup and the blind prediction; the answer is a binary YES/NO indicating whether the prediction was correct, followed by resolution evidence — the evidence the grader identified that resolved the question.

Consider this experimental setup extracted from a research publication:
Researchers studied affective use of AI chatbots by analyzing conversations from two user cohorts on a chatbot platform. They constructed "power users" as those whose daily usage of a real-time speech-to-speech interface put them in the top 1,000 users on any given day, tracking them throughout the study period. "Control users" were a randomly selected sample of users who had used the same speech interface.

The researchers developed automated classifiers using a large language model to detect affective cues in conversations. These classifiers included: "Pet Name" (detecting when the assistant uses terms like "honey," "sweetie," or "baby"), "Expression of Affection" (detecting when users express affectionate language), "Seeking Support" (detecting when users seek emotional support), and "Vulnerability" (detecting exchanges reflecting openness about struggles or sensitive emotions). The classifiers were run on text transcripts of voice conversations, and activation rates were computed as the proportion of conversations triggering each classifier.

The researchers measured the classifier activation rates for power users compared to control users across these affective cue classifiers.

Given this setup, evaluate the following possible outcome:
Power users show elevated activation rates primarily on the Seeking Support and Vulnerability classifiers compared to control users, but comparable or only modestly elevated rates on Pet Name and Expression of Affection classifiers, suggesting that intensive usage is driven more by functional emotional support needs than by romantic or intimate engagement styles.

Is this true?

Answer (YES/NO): NO